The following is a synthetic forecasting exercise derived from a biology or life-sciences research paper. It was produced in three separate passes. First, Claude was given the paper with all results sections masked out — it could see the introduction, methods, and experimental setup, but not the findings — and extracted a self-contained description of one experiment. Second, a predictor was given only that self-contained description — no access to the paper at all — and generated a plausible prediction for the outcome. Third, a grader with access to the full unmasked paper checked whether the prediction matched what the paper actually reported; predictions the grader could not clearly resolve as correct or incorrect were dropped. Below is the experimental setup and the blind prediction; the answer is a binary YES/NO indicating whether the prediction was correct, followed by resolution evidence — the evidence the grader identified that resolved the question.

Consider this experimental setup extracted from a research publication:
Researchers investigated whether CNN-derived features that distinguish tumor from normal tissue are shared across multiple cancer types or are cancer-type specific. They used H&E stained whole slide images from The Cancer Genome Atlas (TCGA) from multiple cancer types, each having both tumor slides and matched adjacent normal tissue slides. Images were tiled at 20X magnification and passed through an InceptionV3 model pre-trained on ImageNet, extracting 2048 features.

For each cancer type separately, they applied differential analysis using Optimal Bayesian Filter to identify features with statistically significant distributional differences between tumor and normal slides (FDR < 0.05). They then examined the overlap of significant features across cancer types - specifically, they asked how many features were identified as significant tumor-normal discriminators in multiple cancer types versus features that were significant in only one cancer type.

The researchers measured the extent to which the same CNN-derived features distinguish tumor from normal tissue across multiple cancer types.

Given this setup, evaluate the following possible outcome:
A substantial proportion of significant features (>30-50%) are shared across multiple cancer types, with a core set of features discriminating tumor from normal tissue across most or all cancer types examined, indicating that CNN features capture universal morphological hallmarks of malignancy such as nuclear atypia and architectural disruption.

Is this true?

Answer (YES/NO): YES